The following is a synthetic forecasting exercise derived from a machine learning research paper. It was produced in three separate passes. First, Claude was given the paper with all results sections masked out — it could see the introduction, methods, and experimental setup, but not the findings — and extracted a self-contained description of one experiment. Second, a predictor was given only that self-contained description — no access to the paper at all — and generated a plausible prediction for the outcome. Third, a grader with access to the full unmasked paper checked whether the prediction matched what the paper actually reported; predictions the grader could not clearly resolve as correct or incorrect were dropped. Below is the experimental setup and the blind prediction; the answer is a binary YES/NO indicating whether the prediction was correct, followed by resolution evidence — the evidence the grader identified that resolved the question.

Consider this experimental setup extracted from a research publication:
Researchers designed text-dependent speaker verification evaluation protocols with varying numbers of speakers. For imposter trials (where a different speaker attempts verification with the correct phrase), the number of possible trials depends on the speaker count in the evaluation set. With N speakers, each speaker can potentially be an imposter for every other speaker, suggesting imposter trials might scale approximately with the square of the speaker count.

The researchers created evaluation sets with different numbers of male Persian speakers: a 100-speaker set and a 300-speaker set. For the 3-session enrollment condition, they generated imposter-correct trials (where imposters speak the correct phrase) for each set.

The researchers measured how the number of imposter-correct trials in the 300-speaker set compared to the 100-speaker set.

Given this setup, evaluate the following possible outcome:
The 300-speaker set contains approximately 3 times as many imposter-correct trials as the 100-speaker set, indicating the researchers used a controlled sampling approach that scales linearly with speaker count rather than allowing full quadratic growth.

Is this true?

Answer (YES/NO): YES